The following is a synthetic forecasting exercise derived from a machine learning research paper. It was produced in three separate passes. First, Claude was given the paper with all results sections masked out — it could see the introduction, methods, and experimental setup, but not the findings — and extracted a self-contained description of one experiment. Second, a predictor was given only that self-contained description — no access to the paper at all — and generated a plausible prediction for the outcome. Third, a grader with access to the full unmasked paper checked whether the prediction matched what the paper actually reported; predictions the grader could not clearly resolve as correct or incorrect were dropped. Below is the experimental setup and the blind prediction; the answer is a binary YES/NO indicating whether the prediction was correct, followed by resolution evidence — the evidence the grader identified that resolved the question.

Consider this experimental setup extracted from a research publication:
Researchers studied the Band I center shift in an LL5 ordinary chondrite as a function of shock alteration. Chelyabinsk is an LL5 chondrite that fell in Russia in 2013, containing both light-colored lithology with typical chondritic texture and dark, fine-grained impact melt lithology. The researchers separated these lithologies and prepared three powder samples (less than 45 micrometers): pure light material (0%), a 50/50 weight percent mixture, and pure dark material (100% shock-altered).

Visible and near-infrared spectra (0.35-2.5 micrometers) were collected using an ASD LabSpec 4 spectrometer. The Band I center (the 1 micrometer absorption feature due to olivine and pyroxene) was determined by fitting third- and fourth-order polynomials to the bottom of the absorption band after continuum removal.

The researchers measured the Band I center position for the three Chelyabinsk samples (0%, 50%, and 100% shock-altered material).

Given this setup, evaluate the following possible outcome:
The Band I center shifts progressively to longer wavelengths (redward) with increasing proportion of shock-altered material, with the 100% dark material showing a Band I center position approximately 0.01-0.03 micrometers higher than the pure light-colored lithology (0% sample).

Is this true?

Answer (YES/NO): NO